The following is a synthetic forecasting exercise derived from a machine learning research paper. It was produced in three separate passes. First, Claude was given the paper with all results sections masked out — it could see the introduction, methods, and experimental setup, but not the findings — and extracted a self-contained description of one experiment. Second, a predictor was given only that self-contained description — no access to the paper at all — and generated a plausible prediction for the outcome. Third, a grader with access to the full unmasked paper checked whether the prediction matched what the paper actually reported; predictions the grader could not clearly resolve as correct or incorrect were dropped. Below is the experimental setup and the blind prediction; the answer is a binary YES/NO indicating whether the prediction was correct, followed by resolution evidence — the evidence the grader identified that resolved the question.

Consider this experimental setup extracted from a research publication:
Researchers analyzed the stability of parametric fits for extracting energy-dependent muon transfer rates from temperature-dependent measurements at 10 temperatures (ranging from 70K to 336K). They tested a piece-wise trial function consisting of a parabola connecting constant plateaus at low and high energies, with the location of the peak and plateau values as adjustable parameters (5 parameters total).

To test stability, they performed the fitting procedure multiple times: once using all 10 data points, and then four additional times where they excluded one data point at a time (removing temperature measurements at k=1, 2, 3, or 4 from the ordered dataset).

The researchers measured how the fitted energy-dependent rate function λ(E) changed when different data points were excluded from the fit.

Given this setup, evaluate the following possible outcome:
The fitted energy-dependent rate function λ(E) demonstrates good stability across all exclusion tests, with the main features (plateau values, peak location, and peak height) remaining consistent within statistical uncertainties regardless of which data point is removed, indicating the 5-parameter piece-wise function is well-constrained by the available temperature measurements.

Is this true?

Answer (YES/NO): NO